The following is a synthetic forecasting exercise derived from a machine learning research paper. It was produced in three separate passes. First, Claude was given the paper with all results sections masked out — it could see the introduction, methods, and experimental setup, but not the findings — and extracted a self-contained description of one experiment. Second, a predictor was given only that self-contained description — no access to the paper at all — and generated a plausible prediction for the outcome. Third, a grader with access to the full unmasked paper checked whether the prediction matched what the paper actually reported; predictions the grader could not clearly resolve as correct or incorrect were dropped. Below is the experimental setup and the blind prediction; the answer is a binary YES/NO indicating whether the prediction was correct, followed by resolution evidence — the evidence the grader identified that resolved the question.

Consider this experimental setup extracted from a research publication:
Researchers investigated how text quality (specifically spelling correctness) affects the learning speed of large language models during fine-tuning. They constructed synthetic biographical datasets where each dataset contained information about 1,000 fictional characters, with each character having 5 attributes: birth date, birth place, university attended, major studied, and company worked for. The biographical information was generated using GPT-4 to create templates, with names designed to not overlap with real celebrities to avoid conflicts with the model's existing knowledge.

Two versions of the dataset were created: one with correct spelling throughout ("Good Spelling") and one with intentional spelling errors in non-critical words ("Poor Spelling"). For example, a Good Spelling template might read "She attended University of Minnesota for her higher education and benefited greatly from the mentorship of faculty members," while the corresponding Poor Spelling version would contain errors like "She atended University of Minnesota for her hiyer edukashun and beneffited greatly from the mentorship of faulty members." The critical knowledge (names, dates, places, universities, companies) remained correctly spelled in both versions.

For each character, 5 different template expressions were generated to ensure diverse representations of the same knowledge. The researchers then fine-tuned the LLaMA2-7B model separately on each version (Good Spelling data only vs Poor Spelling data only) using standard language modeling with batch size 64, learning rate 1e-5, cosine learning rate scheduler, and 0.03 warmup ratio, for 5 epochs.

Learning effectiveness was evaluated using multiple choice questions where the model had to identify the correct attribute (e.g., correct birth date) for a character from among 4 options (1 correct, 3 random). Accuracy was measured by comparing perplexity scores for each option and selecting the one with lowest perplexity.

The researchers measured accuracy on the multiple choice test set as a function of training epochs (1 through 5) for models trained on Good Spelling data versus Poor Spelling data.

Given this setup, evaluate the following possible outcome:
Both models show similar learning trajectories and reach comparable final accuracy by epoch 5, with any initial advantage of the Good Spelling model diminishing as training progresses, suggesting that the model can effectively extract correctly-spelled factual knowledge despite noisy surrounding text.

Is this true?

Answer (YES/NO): NO